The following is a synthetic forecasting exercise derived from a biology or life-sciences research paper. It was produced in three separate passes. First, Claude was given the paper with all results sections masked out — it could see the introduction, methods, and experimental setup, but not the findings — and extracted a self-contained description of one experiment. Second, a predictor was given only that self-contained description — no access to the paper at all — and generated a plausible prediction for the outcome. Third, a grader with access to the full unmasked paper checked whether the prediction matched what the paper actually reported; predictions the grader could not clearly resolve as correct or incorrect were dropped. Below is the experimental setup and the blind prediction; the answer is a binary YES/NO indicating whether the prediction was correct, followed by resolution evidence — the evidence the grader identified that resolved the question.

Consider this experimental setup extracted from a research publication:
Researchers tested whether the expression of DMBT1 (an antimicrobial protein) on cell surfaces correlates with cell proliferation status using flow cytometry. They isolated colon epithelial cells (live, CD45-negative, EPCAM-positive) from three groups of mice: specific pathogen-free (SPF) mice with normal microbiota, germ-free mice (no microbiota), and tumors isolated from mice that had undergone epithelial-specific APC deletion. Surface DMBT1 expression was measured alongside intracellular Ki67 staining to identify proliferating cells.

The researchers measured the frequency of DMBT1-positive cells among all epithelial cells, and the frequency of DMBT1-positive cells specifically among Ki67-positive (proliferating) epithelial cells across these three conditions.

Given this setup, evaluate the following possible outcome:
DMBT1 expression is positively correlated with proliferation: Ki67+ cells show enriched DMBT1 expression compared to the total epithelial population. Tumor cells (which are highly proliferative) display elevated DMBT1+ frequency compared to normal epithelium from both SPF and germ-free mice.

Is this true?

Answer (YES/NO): NO